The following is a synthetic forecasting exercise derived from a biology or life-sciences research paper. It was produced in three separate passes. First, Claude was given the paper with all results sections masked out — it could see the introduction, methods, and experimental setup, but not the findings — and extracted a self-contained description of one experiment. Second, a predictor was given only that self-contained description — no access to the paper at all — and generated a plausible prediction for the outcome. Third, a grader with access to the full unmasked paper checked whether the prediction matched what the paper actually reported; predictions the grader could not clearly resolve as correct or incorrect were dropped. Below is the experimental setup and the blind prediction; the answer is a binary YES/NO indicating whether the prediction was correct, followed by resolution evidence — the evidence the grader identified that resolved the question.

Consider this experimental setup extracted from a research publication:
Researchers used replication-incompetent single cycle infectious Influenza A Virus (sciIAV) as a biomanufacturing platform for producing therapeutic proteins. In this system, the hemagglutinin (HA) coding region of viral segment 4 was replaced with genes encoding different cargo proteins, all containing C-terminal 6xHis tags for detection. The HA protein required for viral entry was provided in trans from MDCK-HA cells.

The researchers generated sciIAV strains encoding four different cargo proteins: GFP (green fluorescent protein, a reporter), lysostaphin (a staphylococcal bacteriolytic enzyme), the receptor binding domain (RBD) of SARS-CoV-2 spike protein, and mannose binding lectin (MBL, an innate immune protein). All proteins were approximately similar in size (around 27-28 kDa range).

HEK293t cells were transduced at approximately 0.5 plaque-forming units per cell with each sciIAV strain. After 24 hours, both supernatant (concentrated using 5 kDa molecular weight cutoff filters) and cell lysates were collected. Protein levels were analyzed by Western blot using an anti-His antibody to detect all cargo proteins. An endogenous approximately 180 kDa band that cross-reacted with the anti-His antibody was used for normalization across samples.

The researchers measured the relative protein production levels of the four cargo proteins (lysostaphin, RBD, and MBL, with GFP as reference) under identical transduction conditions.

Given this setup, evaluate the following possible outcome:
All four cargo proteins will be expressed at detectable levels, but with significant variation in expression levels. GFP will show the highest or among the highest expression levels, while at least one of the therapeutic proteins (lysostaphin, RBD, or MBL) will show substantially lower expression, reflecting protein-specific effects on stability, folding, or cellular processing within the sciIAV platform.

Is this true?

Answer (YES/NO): NO